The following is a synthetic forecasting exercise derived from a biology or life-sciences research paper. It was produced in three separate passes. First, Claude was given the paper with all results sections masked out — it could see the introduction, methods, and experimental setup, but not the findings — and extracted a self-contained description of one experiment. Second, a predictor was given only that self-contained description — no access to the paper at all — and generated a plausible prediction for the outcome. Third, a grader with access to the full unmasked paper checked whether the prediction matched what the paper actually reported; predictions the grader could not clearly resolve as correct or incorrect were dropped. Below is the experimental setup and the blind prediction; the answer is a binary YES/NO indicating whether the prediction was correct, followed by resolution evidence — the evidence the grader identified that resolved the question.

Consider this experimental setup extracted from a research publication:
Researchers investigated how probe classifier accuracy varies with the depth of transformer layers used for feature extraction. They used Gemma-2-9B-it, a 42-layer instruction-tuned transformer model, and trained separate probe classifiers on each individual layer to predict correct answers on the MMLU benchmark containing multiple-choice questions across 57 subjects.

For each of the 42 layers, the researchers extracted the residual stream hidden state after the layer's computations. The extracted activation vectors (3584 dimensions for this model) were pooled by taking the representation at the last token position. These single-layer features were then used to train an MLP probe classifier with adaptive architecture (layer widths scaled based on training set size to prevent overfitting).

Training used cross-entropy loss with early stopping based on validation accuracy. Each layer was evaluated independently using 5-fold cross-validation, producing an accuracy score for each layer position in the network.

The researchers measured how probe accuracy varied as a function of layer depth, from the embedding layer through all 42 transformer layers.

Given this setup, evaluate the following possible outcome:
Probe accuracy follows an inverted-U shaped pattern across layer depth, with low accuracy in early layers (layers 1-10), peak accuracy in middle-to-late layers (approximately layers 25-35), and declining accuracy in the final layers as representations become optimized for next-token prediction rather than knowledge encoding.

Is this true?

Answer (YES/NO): NO